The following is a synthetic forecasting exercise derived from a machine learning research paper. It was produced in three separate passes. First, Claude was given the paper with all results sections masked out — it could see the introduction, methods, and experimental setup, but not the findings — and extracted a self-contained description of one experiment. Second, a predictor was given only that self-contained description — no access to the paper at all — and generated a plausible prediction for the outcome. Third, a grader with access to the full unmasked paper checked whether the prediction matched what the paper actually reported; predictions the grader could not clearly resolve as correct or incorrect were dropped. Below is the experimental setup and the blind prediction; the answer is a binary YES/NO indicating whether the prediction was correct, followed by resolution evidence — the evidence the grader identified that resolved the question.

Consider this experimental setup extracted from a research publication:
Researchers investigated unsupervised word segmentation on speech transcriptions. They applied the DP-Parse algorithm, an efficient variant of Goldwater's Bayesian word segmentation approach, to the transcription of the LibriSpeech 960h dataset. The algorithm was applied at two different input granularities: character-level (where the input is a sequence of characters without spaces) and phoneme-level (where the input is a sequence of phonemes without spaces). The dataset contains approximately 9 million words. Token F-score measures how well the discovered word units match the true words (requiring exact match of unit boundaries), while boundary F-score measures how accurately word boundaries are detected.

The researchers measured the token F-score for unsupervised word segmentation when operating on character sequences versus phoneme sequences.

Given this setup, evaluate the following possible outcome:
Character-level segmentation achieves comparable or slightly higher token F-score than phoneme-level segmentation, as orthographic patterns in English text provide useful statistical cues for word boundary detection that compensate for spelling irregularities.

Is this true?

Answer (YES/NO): NO